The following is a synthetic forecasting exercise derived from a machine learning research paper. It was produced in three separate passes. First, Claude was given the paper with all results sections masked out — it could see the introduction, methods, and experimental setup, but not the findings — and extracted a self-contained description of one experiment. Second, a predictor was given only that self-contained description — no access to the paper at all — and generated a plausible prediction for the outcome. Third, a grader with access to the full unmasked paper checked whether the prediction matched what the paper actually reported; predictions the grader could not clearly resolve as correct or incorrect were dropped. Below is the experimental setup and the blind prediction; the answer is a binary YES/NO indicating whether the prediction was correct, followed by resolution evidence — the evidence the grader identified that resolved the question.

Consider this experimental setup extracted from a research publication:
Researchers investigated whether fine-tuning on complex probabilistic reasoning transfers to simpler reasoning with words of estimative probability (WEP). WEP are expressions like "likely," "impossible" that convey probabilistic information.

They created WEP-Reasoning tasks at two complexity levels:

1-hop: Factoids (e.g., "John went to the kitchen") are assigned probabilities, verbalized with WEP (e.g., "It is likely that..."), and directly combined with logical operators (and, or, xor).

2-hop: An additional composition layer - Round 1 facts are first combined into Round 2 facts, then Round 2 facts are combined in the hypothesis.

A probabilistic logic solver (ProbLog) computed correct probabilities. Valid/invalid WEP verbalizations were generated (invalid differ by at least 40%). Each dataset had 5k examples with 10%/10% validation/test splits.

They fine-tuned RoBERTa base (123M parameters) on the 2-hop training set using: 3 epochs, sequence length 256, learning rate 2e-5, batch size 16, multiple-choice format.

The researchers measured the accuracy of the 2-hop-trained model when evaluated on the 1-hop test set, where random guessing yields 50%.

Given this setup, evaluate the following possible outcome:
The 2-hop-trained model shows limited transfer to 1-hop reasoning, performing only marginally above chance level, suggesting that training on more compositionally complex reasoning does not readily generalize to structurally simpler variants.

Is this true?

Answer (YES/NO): NO